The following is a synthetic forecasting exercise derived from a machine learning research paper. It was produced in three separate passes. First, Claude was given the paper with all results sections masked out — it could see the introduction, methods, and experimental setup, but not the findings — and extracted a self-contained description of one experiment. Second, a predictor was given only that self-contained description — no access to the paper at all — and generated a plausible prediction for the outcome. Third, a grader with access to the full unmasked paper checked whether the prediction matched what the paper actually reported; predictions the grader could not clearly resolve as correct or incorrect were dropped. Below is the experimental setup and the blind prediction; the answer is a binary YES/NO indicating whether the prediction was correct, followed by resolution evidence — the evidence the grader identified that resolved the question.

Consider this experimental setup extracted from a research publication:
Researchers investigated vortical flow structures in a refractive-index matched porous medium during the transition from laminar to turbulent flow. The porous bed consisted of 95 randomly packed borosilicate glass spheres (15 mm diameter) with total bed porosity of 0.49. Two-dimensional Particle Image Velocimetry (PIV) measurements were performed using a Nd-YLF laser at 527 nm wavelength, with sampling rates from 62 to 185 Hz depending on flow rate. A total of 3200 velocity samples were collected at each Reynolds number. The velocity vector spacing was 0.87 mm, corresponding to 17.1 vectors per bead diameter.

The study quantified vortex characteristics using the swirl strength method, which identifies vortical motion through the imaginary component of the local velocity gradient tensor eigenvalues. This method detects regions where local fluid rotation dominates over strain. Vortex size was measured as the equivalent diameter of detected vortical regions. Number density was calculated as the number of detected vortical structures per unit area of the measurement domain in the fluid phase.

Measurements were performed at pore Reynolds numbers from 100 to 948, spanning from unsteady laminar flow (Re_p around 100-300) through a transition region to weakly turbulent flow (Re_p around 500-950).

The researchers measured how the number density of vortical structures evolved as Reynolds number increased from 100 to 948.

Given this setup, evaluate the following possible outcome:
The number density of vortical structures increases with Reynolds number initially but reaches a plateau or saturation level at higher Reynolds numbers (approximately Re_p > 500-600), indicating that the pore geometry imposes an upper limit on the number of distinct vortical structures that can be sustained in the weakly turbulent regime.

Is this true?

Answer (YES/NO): NO